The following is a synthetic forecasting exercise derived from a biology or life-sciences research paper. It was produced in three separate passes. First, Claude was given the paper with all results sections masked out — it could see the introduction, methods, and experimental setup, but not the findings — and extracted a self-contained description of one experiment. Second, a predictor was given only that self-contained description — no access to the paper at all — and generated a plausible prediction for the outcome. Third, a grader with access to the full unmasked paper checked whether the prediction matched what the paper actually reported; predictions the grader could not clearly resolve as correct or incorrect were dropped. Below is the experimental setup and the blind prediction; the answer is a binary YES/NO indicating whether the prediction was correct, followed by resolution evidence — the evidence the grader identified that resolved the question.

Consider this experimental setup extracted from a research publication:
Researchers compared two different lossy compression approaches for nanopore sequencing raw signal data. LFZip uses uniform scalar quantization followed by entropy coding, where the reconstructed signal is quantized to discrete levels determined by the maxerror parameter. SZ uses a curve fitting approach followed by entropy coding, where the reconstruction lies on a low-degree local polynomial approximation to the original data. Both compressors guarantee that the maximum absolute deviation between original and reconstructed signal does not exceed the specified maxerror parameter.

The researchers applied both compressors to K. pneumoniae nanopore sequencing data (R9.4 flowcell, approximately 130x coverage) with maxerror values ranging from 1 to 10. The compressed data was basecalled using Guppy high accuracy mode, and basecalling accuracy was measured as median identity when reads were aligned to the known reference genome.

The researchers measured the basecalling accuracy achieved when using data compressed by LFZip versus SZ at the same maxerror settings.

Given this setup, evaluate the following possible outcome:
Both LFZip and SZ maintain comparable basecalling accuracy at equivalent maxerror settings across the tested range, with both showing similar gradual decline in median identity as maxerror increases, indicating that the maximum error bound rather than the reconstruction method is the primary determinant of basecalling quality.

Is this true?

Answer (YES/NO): NO